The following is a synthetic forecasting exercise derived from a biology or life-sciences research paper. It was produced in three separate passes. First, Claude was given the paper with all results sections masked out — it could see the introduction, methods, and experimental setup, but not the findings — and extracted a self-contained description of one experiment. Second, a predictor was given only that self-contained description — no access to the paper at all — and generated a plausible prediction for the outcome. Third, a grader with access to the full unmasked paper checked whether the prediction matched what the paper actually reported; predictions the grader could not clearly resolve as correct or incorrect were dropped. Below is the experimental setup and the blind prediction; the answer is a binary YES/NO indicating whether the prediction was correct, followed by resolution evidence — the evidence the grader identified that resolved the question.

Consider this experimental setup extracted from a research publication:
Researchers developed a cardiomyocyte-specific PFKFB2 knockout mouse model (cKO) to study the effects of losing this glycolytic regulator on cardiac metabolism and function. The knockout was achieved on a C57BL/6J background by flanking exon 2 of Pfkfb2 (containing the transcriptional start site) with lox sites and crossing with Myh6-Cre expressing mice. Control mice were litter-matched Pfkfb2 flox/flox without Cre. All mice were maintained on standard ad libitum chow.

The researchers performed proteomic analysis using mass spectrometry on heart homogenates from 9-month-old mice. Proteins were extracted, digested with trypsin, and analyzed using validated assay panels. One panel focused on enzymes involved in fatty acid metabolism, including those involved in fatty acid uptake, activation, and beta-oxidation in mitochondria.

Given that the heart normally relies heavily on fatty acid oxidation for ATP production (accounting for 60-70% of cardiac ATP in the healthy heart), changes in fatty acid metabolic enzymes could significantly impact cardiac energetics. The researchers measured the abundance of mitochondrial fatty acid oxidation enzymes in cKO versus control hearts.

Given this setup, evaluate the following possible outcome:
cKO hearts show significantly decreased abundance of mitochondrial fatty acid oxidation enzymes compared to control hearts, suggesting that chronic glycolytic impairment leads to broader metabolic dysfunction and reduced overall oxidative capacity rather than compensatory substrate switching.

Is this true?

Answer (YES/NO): YES